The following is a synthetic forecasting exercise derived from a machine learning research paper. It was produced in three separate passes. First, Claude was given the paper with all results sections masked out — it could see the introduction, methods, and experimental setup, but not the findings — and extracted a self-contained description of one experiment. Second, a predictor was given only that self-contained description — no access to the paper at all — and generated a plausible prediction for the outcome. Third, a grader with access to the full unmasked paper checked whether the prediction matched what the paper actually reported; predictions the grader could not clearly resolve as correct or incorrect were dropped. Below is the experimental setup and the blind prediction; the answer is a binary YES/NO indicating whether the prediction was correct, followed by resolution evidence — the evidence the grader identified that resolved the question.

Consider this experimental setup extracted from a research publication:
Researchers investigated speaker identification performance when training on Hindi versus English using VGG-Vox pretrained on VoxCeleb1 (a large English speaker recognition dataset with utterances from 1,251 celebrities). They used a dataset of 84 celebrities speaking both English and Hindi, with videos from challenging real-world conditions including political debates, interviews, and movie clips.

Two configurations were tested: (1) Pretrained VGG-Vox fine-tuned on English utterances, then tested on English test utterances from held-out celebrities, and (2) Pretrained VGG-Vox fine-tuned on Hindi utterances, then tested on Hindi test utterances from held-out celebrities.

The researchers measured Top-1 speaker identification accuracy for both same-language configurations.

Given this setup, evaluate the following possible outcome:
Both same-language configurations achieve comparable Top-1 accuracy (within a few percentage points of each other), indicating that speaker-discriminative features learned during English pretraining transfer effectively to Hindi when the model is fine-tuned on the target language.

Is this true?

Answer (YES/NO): YES